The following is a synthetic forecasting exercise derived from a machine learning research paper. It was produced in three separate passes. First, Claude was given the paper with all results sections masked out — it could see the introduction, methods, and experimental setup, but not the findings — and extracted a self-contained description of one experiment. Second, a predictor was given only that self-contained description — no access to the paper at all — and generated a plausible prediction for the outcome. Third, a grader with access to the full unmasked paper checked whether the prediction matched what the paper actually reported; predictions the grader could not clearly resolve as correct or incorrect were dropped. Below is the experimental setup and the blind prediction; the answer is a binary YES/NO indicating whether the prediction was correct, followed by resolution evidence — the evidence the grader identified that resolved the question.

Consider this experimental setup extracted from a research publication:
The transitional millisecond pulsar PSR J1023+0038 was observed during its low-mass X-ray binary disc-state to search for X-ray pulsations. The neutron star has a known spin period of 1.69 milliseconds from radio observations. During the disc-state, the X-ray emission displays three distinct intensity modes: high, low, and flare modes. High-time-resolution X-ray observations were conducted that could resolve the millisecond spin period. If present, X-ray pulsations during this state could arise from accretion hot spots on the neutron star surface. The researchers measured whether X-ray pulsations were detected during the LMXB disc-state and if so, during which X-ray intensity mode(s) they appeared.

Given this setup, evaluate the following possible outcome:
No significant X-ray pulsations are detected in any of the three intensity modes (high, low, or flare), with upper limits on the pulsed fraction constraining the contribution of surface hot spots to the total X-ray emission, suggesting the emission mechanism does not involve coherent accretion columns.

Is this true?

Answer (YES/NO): NO